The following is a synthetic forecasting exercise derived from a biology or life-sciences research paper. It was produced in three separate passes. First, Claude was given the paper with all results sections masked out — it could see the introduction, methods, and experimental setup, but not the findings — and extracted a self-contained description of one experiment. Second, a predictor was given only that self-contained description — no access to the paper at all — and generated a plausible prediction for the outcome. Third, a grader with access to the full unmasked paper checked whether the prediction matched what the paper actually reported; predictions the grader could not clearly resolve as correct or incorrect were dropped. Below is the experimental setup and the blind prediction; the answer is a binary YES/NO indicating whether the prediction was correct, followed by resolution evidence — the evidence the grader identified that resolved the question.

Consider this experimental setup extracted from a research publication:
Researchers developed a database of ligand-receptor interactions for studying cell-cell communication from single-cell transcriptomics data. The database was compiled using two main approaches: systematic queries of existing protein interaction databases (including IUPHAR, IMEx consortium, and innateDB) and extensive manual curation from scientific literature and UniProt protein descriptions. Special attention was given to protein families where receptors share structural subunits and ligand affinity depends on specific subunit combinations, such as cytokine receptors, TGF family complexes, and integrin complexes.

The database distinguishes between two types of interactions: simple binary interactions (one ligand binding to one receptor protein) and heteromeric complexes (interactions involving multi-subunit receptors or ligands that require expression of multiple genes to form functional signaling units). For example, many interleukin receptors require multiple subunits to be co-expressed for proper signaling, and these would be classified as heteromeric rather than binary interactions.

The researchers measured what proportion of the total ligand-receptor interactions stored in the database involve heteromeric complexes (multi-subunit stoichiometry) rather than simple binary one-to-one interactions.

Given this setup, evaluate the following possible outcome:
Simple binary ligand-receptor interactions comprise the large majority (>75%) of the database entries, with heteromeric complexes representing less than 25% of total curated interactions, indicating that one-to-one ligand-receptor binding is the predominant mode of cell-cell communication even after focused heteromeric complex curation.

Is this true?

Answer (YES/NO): NO